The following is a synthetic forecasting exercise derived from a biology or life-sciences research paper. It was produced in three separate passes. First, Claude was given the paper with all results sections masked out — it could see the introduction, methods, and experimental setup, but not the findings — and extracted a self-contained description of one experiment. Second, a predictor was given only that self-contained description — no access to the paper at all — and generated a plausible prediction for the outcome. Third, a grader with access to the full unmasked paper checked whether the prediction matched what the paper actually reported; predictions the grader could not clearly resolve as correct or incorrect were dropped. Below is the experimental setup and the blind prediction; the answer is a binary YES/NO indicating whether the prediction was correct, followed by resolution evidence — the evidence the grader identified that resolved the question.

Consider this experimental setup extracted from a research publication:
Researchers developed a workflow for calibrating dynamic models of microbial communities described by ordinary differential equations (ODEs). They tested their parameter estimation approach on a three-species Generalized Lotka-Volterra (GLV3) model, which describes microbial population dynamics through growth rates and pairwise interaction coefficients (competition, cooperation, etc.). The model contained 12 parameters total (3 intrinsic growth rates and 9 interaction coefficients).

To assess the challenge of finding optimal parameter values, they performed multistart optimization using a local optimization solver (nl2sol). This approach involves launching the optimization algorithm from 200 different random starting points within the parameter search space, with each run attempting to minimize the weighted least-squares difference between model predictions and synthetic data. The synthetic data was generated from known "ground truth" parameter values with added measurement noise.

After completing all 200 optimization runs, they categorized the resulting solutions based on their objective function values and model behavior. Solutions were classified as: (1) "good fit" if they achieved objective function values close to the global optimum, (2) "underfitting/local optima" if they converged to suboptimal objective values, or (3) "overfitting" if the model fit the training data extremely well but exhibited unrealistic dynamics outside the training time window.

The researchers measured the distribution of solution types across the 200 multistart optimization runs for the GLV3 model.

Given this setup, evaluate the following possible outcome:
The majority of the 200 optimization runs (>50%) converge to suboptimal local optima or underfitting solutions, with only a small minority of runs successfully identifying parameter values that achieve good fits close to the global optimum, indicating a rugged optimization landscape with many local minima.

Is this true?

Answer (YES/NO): NO